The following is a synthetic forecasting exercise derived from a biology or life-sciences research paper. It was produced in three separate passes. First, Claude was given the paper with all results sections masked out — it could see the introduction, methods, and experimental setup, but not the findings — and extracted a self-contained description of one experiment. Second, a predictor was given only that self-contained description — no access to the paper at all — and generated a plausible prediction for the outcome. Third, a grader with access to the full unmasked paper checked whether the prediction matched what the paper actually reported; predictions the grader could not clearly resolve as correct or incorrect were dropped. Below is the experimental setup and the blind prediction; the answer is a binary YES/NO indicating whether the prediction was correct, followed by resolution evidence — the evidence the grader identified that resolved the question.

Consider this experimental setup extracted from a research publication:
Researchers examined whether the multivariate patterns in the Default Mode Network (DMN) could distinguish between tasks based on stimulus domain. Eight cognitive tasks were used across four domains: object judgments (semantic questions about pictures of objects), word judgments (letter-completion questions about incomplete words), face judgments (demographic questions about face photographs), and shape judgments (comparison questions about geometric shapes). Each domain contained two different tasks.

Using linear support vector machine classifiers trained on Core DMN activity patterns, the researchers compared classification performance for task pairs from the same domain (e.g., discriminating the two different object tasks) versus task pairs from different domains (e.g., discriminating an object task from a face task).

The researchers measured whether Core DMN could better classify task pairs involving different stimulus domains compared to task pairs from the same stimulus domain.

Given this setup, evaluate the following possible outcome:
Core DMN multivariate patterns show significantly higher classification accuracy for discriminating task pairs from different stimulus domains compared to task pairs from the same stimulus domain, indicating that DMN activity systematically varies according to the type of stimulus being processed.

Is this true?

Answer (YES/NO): YES